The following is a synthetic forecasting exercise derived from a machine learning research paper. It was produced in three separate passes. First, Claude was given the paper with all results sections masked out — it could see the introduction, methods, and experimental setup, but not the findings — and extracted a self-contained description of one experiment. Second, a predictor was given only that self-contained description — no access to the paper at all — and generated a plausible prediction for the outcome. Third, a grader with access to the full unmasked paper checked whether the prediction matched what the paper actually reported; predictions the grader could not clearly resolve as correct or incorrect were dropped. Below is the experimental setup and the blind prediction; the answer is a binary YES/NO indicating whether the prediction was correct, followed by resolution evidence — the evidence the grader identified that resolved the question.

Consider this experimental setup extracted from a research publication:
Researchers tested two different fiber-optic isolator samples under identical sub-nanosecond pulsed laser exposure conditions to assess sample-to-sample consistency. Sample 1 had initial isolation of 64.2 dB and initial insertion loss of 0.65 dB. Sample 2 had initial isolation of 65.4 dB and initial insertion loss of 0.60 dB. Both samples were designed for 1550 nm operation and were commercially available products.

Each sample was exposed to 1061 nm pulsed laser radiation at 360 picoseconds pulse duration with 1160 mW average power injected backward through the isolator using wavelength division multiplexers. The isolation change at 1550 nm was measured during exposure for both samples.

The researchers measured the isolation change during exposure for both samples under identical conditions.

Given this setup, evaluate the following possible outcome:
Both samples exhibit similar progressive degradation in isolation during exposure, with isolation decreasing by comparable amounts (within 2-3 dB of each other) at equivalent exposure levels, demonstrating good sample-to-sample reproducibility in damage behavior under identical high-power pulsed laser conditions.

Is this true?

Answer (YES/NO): NO